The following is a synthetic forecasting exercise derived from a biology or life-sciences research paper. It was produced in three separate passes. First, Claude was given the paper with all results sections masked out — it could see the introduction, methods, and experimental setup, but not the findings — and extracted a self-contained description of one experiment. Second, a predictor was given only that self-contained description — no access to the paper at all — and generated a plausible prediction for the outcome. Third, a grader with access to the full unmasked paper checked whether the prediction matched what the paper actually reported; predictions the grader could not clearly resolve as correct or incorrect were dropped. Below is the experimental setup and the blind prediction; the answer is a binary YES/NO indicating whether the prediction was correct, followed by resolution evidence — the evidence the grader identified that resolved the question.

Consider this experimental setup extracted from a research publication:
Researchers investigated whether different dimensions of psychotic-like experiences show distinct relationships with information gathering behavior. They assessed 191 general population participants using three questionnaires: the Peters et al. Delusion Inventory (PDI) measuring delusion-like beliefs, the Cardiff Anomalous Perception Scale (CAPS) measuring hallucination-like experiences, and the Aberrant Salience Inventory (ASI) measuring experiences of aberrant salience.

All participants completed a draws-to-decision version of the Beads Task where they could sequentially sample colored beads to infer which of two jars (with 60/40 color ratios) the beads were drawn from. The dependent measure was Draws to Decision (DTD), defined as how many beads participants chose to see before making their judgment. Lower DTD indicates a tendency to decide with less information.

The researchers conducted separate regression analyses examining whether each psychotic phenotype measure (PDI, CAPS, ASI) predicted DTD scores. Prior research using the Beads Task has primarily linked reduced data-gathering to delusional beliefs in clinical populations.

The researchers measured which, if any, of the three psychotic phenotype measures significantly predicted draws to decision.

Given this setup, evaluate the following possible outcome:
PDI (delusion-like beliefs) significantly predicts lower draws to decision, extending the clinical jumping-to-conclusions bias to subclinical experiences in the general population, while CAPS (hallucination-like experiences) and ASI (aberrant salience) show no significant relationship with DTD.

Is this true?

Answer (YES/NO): NO